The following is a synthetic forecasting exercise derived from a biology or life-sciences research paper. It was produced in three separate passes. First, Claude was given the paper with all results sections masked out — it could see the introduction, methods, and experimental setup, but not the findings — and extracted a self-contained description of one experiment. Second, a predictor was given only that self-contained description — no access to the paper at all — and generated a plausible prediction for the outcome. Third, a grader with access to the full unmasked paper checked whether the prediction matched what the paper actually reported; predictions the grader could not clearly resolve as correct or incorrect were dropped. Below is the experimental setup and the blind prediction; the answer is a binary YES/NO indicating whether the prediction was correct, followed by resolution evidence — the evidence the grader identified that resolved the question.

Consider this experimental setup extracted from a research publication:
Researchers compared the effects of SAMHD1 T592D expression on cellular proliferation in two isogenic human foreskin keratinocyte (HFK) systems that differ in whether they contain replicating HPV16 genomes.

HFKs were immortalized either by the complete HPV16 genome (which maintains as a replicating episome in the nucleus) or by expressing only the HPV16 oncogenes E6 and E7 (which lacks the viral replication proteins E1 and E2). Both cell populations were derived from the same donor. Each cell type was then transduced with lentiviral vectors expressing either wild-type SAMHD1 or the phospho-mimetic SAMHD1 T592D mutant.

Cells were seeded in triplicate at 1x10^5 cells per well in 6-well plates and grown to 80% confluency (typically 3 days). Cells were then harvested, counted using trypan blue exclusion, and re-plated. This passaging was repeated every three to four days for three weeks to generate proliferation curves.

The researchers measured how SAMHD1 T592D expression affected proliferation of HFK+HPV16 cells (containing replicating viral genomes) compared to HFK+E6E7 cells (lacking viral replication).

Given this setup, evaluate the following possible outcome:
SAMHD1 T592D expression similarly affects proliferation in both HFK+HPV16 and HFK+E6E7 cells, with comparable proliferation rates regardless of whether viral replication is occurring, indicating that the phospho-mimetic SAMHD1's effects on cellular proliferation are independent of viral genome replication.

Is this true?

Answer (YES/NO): NO